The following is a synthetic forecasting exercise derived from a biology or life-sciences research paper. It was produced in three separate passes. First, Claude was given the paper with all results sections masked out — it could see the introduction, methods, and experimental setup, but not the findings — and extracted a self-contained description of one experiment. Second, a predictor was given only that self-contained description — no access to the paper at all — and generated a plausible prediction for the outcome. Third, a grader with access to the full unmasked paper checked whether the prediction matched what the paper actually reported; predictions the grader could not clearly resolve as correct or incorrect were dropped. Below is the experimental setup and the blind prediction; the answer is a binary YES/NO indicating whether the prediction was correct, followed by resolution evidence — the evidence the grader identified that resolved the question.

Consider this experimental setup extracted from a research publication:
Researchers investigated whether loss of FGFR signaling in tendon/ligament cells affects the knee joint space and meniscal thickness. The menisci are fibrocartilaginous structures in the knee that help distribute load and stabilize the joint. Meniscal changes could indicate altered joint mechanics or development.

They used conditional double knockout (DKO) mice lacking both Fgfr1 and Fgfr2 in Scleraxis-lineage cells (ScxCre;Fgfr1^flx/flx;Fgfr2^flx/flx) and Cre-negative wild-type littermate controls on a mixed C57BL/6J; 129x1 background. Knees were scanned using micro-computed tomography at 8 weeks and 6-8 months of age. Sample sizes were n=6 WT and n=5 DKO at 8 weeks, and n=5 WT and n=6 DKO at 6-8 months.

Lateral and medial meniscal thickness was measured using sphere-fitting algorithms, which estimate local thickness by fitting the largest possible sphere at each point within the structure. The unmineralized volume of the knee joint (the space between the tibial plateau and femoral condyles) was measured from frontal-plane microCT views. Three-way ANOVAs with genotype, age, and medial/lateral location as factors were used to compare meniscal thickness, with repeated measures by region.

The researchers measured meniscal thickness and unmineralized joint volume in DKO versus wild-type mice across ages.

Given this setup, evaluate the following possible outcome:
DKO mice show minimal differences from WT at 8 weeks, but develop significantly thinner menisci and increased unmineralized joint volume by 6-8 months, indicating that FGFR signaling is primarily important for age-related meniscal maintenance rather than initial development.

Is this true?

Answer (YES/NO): NO